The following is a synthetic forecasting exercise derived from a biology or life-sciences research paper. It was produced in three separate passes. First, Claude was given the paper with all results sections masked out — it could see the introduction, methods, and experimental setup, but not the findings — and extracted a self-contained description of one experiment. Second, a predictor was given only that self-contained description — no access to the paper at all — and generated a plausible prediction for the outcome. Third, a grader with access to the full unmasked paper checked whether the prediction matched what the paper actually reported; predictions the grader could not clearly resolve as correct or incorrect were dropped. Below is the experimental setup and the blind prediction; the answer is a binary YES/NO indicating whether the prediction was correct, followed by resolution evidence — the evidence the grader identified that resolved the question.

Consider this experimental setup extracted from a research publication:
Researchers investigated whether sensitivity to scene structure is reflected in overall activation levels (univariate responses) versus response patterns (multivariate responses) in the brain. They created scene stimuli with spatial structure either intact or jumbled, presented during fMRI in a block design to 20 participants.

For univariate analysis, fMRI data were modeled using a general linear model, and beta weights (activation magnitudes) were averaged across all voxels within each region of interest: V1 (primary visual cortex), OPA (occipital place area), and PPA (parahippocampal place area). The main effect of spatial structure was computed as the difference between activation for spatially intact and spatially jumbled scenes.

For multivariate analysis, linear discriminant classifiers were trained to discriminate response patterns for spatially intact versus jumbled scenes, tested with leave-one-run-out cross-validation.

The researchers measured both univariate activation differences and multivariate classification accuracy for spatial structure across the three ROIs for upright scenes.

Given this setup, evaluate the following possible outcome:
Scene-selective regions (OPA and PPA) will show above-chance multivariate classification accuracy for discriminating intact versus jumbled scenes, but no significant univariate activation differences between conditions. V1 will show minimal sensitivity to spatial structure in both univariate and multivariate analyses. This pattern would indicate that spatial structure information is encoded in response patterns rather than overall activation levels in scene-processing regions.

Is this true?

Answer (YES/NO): NO